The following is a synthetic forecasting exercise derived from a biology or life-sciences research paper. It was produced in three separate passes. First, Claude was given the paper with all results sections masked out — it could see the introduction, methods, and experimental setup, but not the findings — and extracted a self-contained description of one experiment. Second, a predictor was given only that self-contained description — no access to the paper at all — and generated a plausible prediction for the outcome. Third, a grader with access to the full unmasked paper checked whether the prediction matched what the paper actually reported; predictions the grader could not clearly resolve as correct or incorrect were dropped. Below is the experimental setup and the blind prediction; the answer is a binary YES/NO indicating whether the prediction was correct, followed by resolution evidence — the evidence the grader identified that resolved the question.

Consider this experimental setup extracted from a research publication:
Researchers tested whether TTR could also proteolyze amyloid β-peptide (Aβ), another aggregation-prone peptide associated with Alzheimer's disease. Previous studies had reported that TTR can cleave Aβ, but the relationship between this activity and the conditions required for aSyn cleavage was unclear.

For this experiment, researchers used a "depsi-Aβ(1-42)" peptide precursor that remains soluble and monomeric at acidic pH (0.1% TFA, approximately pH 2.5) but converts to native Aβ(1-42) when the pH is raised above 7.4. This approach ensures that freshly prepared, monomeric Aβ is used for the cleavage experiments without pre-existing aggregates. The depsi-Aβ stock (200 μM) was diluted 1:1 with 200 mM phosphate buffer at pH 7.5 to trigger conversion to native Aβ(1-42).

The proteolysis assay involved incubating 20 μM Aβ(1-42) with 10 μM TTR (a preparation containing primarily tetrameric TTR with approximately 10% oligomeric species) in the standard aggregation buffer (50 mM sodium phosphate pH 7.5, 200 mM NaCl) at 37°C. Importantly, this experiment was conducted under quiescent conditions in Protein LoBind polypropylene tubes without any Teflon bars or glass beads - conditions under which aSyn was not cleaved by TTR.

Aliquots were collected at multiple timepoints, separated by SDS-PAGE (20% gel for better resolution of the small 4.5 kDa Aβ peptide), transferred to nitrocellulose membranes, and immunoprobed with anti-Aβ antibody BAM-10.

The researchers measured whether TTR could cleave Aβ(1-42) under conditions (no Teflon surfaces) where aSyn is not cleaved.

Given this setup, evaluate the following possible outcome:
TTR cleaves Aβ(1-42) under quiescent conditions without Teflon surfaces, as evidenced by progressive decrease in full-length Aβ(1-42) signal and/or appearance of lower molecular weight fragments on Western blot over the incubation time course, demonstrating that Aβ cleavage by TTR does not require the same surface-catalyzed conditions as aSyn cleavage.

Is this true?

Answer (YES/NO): YES